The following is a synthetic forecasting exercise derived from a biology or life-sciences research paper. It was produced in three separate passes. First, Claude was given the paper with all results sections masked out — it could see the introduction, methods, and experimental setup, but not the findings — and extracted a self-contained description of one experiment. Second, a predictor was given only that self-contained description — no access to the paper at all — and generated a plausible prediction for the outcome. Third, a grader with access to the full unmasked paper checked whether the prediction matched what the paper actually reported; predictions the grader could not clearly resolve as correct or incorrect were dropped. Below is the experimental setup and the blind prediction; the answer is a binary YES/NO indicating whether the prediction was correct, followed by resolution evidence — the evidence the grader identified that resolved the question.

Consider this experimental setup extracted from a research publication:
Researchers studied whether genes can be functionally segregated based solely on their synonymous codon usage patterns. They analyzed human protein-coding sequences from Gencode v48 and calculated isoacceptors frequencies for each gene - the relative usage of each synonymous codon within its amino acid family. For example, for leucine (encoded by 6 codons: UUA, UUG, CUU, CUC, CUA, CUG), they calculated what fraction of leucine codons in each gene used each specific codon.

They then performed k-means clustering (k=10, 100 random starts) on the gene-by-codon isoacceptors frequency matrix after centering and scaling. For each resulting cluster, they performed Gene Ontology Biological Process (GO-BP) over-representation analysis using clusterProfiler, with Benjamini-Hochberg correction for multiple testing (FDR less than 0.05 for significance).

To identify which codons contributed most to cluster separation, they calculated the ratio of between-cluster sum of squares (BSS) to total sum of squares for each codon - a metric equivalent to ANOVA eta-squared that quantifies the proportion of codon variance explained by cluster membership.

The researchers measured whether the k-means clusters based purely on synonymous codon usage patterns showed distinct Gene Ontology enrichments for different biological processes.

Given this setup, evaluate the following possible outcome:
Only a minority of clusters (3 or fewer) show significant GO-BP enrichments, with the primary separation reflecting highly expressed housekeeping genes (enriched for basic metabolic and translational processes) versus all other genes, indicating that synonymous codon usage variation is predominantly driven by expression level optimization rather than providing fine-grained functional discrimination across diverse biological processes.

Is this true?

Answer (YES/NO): NO